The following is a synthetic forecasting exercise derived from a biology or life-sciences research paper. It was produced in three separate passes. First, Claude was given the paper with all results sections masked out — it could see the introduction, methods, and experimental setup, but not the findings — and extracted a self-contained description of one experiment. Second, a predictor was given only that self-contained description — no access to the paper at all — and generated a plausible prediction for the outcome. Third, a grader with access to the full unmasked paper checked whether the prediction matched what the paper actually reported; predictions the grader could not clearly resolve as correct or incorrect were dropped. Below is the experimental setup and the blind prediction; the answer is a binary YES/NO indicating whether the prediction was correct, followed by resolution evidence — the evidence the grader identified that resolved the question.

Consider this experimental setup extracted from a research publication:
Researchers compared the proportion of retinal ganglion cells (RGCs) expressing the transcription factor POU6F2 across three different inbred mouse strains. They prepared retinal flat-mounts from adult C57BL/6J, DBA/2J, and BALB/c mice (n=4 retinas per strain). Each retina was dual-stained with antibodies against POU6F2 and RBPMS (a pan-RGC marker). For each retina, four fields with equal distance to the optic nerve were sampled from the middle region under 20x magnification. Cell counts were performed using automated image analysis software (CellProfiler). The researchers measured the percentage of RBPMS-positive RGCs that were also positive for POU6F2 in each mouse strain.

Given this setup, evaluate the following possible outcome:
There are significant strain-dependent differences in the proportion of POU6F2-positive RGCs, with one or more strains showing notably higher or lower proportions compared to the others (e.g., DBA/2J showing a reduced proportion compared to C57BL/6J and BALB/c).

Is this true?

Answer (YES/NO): NO